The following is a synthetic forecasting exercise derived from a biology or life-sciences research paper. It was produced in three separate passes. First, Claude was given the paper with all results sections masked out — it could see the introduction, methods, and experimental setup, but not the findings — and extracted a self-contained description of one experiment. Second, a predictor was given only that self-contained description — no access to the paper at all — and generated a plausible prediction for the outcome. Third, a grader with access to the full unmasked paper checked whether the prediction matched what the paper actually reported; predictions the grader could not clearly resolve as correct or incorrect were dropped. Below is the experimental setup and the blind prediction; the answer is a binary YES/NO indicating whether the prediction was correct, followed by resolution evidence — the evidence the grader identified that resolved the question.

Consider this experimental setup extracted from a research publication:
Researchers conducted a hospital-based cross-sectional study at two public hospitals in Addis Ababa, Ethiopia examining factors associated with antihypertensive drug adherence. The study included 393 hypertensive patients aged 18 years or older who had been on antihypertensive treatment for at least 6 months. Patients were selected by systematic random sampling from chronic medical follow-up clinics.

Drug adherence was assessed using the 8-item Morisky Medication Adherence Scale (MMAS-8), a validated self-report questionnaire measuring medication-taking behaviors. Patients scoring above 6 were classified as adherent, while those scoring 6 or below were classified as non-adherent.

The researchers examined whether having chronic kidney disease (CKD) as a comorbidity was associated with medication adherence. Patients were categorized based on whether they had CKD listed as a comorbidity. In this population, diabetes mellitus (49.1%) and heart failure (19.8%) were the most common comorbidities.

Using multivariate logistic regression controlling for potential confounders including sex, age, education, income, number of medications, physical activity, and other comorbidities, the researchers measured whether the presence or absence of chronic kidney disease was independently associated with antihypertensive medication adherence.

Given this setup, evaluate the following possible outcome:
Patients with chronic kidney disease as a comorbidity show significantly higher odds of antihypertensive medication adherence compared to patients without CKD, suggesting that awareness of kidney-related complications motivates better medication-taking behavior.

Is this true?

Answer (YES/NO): YES